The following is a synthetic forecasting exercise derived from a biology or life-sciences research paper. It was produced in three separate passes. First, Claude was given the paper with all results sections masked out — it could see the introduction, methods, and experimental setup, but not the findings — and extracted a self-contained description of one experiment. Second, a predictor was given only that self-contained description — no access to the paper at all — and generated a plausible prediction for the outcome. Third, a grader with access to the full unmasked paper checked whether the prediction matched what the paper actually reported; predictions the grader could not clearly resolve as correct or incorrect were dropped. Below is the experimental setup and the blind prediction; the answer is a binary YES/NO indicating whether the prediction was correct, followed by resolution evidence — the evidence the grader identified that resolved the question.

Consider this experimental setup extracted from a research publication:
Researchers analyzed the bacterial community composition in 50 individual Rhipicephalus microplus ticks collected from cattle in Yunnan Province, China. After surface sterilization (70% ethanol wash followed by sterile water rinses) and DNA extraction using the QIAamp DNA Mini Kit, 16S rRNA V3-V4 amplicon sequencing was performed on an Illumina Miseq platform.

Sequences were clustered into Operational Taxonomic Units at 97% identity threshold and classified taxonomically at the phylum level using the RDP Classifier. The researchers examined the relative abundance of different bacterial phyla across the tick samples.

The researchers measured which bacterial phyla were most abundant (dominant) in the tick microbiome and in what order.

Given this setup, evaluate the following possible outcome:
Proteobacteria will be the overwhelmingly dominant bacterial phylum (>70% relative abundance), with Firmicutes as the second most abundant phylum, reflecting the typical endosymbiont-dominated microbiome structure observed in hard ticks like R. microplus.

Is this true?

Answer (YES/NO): NO